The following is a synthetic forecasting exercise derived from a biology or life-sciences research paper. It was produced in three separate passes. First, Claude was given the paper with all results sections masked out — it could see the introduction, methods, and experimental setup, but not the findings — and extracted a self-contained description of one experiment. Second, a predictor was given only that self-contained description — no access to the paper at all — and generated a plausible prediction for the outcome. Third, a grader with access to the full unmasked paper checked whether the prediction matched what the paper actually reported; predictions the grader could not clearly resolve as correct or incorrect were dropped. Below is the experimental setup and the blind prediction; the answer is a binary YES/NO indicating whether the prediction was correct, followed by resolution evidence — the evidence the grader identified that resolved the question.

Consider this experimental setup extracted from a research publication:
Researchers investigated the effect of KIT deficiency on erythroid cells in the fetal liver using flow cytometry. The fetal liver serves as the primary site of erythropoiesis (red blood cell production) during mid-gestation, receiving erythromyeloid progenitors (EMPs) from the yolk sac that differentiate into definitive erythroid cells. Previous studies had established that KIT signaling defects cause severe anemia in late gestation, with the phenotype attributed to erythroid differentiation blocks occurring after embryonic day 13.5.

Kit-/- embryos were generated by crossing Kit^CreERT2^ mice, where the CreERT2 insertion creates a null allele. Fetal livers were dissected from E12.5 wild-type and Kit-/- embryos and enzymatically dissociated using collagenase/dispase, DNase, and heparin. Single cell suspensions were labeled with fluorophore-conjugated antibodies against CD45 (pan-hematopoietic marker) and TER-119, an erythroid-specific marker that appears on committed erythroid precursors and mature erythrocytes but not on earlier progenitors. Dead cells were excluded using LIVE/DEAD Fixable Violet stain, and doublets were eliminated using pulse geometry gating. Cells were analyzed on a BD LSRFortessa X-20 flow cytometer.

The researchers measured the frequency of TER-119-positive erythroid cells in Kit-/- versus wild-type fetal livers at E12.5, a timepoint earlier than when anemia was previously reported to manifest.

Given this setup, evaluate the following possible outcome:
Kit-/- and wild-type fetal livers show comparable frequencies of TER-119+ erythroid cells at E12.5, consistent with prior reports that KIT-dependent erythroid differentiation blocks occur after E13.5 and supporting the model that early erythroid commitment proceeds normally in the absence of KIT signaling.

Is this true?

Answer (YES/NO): NO